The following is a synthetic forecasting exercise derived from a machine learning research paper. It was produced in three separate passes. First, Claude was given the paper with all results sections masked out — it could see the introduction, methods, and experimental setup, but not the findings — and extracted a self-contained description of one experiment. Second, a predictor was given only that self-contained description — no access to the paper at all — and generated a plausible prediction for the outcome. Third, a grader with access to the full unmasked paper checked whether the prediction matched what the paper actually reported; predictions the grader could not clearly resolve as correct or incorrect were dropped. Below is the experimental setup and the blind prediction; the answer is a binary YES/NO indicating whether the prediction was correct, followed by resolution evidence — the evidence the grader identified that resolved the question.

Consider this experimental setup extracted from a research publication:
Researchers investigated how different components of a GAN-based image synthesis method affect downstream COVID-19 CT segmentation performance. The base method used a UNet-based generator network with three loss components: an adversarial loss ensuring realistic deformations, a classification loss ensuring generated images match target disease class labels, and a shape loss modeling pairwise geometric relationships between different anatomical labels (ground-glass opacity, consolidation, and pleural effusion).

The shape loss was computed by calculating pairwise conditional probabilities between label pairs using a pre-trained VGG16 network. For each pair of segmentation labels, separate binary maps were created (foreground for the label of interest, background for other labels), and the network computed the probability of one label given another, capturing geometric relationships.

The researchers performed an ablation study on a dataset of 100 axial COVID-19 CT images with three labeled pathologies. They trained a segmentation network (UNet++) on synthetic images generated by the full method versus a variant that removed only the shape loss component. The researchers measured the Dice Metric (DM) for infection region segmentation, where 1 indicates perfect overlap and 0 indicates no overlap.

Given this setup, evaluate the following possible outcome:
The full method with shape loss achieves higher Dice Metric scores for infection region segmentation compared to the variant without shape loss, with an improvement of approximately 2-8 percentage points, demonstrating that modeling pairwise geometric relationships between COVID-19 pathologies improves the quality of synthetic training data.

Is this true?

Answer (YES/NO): YES